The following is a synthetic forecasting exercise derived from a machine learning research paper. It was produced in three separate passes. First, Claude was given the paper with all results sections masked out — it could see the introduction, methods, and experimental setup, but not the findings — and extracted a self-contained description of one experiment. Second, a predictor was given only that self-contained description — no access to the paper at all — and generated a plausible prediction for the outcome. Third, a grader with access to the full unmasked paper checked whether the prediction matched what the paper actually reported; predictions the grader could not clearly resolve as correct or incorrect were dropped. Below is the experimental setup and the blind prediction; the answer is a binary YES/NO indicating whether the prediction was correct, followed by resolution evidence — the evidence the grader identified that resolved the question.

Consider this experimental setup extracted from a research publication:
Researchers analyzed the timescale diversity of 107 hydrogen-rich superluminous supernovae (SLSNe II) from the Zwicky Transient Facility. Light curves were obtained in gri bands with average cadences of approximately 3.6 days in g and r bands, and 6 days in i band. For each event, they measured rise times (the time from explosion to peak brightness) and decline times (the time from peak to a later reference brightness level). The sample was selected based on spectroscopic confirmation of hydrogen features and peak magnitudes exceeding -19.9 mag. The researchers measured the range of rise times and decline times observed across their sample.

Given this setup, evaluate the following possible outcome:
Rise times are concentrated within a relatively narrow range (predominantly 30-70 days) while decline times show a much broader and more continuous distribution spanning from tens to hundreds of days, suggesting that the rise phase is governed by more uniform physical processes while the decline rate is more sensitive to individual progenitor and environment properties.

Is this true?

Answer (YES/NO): NO